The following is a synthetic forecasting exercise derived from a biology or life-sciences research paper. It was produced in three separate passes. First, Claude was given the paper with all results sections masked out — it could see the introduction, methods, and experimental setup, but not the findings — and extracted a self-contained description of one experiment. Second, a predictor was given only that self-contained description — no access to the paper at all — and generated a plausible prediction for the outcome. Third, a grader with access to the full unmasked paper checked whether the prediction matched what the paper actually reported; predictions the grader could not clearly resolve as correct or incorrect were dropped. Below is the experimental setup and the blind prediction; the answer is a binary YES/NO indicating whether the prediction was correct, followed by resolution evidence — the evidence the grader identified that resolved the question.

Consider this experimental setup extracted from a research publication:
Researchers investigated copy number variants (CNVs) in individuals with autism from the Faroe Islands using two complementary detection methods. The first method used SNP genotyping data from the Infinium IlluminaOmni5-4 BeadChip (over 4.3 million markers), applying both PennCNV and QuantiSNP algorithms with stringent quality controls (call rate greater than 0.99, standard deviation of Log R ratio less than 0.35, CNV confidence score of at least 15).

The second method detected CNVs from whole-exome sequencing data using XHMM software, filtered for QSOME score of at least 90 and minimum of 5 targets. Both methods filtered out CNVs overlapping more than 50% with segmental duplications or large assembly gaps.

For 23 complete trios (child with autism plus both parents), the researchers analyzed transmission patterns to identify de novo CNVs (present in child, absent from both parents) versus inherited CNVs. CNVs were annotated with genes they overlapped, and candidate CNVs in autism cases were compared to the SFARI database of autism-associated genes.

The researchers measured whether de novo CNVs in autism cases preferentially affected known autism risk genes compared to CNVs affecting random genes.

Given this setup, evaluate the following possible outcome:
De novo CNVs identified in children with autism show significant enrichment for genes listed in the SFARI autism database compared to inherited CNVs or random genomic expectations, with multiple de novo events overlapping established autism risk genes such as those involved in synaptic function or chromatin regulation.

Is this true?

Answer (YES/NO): NO